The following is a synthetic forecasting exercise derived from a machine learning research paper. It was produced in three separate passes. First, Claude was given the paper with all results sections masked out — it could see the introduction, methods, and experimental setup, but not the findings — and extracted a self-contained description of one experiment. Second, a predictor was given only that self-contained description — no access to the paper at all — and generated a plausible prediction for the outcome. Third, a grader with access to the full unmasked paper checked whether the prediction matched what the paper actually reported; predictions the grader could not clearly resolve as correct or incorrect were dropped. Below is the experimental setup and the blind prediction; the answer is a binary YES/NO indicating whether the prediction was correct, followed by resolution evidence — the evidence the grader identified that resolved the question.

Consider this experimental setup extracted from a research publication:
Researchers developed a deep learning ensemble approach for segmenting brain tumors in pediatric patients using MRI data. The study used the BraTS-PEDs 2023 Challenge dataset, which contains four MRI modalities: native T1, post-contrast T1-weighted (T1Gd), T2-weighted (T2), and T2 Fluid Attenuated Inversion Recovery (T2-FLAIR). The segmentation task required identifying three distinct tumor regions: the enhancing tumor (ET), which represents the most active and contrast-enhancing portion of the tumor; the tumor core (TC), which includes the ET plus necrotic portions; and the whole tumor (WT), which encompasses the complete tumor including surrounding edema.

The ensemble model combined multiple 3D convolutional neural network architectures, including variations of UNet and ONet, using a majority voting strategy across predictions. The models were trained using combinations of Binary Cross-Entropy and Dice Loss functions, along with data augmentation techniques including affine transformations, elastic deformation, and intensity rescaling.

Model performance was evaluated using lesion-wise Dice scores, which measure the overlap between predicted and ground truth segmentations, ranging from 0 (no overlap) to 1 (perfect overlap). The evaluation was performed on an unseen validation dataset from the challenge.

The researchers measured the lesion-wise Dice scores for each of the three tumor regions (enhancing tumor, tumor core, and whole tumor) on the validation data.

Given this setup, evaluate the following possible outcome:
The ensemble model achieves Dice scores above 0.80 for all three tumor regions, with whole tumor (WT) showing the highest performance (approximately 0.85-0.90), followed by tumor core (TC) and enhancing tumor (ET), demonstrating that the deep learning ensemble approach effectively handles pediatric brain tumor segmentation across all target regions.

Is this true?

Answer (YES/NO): NO